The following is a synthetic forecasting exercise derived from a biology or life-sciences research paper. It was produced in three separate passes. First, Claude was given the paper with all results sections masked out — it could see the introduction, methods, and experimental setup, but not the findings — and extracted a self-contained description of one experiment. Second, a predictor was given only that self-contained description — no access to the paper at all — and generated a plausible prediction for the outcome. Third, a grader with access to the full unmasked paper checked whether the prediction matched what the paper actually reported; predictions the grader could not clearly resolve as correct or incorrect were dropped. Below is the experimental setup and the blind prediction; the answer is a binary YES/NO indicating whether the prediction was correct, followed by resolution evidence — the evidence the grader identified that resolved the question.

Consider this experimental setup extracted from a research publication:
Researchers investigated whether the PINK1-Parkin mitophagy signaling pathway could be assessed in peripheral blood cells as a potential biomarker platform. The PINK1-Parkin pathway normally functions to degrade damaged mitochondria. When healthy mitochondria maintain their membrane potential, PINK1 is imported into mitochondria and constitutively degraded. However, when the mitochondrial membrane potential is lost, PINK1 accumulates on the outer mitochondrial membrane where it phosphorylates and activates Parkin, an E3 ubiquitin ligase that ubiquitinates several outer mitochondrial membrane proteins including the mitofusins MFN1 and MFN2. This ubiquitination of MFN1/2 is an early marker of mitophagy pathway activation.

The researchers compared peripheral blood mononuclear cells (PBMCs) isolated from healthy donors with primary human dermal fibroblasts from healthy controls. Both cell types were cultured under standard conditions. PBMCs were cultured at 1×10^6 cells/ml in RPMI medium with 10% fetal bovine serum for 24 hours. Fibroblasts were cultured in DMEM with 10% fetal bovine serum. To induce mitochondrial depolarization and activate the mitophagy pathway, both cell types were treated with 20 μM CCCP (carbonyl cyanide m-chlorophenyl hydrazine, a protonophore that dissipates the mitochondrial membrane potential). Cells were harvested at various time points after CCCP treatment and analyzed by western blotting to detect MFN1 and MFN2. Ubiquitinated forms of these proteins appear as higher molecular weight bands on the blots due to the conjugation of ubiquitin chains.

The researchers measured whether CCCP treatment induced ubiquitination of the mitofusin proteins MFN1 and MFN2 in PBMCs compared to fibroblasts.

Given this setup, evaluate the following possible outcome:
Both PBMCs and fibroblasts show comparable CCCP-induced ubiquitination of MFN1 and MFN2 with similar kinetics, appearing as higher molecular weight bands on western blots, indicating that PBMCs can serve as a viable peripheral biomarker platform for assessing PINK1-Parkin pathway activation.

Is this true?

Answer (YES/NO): NO